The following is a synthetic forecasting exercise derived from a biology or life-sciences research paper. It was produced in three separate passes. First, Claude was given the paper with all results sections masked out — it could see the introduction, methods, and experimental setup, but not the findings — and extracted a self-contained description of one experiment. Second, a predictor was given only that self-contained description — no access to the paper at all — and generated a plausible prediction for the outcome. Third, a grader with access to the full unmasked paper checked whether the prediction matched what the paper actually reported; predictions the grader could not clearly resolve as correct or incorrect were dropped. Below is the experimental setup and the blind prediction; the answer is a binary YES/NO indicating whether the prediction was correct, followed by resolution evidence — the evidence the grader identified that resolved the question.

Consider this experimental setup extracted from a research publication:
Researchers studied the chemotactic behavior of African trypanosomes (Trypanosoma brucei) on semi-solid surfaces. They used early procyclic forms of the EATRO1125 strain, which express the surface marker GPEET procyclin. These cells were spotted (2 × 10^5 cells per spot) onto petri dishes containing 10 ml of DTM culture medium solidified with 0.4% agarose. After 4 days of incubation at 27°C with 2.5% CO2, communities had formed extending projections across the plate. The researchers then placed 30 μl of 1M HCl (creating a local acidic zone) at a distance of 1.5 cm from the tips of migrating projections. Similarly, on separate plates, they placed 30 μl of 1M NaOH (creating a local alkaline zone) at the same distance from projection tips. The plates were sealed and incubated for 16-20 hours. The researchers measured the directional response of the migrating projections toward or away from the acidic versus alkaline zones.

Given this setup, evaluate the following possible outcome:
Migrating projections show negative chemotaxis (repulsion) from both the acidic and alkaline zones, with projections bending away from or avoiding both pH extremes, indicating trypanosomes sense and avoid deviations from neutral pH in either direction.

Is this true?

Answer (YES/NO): NO